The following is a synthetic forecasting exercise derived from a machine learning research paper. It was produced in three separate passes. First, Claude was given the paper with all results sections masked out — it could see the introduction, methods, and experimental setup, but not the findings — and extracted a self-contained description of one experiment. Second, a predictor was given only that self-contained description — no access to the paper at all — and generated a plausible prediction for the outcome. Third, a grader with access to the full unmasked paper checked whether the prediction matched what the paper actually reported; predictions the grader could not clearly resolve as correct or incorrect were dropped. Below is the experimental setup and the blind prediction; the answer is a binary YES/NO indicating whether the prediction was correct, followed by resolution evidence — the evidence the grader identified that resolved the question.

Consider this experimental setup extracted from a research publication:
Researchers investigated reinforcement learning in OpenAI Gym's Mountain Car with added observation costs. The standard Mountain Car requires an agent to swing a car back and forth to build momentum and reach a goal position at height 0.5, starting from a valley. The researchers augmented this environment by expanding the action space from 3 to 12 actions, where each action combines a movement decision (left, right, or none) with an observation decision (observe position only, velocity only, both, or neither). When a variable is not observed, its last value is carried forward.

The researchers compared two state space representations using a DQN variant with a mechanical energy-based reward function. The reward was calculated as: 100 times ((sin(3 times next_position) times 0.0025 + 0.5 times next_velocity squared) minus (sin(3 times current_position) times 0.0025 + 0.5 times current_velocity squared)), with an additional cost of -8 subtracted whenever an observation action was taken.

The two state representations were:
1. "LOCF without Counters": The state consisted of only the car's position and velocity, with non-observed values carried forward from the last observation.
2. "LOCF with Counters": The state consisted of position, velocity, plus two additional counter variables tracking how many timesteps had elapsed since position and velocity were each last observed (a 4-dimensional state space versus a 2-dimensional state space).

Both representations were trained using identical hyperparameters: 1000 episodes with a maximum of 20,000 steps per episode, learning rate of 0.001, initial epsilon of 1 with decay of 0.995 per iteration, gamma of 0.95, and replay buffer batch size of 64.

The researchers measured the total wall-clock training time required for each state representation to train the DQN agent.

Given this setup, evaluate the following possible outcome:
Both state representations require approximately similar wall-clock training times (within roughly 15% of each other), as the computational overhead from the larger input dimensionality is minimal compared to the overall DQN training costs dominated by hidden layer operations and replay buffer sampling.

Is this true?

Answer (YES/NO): NO